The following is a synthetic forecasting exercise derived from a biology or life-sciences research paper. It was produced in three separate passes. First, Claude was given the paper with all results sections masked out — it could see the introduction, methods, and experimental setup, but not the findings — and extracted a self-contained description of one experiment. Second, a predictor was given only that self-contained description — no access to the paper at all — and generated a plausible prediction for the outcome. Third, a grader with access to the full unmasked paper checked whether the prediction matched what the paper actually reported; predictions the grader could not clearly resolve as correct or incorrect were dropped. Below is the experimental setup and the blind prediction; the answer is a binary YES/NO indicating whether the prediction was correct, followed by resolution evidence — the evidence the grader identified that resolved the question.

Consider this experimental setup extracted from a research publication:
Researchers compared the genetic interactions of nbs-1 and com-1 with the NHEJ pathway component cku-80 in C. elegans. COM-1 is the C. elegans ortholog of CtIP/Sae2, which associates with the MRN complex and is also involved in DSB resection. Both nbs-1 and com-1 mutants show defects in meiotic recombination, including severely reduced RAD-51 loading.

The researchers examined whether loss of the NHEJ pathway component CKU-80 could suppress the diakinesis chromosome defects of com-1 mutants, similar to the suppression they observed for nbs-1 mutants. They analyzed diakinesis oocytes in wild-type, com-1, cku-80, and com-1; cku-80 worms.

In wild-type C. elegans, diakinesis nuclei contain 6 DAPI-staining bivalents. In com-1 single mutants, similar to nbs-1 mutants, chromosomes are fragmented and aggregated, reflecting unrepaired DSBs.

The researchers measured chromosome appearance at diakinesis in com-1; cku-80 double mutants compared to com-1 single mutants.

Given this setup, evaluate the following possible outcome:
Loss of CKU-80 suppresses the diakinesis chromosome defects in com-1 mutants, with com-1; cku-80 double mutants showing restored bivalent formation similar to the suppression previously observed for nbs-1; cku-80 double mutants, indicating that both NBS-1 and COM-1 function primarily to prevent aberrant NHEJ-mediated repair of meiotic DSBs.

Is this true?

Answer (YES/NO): NO